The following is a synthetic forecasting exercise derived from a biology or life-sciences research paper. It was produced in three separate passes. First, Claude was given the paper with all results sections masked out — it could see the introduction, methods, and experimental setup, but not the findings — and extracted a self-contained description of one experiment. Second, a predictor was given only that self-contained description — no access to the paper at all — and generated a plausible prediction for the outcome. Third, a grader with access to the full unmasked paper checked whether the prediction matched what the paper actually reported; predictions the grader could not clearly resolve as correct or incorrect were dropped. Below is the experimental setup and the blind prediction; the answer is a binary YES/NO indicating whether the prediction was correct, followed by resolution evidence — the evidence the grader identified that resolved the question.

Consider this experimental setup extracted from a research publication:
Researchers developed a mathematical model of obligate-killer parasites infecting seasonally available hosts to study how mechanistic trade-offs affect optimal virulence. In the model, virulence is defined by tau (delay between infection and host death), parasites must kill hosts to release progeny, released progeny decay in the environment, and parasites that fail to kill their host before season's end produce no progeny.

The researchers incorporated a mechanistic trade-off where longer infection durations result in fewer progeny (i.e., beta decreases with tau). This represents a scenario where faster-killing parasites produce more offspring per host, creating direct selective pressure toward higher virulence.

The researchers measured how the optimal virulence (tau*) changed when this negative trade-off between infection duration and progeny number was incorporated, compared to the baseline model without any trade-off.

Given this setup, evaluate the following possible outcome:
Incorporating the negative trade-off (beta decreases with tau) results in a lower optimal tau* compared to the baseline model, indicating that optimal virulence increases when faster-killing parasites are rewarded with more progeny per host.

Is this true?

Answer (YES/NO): YES